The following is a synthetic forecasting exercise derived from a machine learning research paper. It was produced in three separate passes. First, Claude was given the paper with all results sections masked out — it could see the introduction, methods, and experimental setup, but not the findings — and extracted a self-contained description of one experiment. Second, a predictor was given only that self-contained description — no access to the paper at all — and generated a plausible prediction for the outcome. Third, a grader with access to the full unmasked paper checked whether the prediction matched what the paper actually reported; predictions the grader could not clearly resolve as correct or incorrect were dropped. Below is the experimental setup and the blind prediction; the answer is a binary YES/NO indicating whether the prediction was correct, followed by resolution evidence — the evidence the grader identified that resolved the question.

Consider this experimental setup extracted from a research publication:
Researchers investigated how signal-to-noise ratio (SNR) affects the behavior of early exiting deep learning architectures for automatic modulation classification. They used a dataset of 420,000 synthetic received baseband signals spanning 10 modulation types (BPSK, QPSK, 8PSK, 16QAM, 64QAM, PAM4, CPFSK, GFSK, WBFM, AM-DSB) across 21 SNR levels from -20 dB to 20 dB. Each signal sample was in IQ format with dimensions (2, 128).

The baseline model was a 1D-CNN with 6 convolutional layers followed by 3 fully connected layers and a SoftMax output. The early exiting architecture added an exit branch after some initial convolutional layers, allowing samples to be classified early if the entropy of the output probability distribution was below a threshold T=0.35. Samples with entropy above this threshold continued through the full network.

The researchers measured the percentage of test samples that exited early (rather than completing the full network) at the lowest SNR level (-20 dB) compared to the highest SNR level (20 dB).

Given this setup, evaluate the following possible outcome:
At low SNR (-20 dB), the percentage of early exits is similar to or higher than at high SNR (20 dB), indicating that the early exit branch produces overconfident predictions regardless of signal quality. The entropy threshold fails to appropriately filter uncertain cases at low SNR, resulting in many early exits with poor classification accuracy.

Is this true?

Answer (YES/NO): NO